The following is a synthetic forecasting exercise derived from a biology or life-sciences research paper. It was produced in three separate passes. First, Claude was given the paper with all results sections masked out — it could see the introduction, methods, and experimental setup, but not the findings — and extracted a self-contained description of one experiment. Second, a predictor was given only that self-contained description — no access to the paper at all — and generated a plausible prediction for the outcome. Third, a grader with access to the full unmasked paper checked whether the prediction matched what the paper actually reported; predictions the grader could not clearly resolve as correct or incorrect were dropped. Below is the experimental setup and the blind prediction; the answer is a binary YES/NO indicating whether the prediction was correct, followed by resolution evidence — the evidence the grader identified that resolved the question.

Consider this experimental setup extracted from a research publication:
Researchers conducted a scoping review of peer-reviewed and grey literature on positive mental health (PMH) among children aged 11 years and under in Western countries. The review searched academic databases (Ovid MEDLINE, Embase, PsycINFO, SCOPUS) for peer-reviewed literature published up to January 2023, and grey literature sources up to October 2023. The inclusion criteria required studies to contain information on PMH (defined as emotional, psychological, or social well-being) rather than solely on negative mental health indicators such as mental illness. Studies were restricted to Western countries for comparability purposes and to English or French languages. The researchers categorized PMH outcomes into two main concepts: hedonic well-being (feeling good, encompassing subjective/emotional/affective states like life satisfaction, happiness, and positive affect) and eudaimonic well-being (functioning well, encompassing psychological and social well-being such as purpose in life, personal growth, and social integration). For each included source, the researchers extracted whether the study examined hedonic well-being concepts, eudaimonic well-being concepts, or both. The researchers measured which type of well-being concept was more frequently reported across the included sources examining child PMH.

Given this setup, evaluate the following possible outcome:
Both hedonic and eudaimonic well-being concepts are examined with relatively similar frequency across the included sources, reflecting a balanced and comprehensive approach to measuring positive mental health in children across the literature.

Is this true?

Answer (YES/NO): NO